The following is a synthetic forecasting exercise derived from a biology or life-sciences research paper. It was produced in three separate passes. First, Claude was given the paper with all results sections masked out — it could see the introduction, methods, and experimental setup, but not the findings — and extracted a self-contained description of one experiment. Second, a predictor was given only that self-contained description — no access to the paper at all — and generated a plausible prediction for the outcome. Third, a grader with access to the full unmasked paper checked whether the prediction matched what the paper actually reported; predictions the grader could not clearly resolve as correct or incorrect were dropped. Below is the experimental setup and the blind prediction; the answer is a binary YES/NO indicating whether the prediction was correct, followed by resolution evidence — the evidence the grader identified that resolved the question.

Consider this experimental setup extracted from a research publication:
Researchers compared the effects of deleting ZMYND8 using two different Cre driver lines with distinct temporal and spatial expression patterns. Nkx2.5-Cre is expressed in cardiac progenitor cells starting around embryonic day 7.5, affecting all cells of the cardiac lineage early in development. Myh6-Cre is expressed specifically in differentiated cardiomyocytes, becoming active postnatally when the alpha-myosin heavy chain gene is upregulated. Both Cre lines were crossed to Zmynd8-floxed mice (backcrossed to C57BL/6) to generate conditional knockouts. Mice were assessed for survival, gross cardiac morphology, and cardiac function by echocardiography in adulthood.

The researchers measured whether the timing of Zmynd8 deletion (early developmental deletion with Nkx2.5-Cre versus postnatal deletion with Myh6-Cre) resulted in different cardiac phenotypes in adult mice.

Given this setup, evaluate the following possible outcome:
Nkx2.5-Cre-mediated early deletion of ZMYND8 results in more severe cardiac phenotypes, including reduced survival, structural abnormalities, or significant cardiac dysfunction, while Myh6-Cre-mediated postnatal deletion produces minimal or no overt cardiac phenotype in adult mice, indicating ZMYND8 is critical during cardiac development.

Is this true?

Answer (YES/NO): NO